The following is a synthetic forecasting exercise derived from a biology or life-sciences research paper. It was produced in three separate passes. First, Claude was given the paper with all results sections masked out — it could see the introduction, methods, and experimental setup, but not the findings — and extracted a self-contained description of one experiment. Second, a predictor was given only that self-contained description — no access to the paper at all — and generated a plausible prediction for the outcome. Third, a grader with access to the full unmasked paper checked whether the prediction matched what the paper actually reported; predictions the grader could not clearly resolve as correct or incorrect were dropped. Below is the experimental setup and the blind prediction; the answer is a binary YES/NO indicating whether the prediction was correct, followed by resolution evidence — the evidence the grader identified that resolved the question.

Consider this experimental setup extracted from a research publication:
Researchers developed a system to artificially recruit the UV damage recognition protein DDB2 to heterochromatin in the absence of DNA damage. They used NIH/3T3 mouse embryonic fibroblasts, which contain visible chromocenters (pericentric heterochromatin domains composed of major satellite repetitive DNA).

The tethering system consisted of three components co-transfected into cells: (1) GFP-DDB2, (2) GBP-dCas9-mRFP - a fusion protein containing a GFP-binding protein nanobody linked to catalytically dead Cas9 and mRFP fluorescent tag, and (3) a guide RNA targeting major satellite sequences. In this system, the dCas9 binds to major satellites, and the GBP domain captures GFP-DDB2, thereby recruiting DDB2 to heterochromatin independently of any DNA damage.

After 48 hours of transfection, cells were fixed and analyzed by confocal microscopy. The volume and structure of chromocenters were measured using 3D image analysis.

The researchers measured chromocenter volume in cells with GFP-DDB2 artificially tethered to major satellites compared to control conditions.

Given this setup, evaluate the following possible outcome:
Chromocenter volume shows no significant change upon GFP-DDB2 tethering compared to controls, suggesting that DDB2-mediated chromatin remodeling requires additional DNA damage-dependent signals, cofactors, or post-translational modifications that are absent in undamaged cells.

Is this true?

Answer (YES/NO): NO